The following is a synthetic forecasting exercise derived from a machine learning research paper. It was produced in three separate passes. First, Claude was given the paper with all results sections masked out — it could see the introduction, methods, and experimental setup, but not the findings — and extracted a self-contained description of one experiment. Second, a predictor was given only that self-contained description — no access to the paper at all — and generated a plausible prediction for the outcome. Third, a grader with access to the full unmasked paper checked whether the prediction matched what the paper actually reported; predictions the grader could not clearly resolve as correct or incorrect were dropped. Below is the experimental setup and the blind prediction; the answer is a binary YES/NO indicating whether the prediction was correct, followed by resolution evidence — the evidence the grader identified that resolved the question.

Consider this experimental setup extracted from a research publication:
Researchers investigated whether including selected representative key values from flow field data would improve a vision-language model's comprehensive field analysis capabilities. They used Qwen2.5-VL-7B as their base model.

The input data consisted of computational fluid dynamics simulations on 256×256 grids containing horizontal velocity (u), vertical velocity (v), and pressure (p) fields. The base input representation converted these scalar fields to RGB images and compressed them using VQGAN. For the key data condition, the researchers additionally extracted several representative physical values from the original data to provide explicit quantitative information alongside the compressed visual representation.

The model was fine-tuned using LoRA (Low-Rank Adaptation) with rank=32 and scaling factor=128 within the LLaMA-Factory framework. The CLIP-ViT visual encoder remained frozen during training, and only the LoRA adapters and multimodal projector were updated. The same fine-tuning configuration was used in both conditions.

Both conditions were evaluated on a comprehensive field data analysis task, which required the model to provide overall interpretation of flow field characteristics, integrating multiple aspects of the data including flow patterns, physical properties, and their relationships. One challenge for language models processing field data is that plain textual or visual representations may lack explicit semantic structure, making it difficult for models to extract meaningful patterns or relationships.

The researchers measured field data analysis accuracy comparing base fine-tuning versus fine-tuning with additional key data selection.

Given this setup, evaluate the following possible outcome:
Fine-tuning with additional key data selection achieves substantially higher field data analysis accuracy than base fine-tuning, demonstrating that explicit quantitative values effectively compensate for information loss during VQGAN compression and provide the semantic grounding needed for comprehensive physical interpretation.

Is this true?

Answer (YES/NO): YES